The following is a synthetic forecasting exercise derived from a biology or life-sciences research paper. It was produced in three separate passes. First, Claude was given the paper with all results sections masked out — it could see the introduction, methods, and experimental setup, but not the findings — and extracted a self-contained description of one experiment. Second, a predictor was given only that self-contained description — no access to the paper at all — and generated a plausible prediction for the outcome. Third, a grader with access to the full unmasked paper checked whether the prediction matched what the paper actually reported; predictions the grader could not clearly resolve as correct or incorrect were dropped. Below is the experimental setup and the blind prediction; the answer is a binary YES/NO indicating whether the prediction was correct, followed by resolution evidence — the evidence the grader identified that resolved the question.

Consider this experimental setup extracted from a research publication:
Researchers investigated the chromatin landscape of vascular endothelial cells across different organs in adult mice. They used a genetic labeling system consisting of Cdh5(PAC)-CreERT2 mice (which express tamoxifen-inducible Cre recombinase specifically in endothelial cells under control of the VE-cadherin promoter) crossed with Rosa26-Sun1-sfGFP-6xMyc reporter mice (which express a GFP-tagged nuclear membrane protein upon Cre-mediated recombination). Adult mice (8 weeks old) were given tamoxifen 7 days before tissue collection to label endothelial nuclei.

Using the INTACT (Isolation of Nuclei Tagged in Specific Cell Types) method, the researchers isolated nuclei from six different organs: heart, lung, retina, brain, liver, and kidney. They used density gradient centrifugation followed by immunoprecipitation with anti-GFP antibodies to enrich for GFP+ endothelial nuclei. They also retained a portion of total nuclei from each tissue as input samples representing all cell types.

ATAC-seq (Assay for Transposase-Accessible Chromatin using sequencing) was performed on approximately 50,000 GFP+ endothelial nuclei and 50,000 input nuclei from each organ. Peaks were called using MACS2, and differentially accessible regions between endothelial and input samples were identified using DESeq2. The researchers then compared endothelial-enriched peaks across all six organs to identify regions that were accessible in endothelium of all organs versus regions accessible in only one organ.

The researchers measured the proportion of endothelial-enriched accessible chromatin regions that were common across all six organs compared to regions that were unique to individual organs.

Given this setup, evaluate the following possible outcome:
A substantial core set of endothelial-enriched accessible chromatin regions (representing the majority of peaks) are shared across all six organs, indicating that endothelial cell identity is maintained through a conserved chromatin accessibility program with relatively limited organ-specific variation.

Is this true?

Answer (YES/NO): NO